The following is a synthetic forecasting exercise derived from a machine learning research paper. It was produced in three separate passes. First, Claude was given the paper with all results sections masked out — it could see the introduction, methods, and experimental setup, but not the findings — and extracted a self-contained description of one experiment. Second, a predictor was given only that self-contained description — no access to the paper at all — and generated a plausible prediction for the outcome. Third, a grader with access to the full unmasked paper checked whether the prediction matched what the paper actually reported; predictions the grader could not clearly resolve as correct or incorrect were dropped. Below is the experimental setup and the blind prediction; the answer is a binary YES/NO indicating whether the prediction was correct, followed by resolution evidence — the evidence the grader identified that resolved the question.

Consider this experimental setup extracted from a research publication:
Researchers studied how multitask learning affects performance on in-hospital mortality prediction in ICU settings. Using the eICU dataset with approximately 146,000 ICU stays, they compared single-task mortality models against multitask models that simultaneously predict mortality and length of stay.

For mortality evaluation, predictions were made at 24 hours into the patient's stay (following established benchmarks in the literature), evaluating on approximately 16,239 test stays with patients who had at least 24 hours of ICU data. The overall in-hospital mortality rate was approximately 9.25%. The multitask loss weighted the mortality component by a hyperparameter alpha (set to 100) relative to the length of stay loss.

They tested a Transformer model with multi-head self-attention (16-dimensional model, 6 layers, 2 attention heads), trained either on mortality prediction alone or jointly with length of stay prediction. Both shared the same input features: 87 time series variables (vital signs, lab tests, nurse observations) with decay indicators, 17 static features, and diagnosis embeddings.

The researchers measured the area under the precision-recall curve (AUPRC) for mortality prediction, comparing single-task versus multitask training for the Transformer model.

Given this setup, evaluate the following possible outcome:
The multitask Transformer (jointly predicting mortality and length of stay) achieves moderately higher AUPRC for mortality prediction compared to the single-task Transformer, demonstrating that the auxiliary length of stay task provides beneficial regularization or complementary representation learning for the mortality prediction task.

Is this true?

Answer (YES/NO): YES